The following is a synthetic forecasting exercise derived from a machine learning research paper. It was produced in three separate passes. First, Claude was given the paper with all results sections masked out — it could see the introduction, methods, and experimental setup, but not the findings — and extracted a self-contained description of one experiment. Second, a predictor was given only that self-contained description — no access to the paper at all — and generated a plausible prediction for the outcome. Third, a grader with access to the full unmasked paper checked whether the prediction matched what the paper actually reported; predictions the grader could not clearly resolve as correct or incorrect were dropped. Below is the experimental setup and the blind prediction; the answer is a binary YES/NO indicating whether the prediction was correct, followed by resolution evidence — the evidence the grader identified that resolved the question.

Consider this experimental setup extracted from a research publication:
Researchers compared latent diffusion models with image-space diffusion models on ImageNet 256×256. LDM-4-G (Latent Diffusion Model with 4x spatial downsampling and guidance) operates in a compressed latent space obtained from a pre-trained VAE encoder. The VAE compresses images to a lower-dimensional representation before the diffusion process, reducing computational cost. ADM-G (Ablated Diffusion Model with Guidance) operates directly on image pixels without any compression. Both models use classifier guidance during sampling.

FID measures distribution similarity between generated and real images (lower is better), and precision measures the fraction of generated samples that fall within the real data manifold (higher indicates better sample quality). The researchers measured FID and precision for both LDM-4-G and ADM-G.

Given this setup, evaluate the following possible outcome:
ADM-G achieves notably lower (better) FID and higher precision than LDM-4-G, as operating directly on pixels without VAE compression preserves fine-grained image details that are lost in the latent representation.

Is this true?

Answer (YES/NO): NO